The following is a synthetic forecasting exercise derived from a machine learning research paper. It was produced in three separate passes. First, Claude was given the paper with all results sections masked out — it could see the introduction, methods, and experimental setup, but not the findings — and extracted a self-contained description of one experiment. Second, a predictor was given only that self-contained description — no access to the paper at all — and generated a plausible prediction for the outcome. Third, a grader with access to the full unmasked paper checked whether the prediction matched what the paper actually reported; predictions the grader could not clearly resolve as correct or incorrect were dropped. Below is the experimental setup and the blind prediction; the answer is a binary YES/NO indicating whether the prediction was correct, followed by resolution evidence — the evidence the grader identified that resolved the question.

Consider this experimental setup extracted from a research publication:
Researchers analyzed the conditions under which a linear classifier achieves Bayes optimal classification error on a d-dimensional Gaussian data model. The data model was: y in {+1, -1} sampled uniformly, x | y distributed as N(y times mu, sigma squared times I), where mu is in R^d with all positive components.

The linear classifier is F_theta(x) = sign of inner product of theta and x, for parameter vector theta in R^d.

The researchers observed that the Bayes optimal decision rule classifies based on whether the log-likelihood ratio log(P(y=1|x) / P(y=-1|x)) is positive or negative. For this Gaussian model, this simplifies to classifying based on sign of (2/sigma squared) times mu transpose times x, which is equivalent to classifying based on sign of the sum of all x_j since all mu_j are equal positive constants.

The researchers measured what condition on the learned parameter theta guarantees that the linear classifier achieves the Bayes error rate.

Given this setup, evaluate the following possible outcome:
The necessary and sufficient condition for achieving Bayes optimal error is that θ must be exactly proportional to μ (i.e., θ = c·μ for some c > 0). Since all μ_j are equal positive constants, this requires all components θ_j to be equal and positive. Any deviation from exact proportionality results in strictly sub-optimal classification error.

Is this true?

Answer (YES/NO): NO